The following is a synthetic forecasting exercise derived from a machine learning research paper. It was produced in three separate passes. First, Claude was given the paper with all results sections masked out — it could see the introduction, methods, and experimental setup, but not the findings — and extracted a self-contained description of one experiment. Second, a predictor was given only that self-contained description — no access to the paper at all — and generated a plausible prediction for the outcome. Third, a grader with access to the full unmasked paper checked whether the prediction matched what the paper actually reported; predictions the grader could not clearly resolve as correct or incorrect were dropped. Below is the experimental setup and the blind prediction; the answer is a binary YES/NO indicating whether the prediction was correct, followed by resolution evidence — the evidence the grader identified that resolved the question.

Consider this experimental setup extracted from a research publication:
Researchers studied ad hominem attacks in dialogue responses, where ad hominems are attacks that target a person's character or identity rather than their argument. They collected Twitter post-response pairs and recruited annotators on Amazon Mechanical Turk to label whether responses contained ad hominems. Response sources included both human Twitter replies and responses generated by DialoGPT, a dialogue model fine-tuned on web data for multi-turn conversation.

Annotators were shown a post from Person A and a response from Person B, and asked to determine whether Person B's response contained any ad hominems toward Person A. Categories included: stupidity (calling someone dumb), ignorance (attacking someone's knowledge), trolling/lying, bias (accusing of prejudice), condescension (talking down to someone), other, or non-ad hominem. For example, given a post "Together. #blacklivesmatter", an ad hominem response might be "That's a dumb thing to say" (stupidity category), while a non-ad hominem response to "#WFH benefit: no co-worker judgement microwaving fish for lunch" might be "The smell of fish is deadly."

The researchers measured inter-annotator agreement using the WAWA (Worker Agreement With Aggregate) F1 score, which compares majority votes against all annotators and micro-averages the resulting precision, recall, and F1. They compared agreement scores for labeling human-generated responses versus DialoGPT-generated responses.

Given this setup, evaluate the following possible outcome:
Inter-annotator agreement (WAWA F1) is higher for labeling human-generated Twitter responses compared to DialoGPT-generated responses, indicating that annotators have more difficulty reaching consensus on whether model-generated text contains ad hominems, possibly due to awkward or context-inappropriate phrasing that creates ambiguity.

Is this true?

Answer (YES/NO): YES